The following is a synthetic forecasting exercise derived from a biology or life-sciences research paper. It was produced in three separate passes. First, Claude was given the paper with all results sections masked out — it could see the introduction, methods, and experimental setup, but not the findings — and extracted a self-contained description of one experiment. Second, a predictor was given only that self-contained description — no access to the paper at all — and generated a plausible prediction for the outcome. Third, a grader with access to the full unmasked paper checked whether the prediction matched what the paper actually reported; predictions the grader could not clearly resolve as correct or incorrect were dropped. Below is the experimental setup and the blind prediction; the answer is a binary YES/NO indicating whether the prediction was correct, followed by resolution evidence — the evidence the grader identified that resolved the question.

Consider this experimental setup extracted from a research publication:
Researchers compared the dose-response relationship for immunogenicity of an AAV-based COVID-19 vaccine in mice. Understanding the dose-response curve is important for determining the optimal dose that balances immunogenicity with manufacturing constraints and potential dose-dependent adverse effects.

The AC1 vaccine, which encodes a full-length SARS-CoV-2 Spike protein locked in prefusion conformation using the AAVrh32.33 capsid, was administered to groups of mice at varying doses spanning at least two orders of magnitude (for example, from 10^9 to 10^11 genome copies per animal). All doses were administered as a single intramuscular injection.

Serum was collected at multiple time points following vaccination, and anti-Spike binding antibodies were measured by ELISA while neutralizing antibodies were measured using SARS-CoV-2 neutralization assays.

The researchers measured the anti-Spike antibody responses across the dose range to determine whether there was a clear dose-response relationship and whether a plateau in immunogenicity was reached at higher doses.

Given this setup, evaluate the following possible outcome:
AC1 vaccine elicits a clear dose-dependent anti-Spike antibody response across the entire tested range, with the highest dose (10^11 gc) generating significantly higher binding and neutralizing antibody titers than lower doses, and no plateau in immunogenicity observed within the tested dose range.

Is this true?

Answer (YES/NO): YES